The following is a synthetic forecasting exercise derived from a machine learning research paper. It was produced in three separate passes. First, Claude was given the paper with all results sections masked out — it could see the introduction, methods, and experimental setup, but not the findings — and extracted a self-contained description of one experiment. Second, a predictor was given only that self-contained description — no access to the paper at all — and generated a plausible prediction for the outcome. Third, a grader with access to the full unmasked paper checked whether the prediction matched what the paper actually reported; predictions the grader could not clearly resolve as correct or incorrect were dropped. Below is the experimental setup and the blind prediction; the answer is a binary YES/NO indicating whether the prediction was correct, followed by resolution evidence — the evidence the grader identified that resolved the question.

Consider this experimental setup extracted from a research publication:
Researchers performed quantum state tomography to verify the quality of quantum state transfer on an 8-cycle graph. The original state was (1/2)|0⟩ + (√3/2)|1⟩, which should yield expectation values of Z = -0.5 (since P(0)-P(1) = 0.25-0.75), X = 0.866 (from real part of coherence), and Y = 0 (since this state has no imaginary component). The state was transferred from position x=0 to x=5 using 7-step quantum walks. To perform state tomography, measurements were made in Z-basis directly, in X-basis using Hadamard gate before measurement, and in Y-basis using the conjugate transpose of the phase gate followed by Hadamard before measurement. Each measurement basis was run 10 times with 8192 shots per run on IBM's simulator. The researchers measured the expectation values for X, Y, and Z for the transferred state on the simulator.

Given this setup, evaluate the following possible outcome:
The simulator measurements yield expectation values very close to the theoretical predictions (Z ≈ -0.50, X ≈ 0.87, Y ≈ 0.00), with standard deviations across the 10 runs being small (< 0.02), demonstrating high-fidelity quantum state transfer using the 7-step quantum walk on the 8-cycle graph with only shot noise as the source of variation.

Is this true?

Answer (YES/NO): YES